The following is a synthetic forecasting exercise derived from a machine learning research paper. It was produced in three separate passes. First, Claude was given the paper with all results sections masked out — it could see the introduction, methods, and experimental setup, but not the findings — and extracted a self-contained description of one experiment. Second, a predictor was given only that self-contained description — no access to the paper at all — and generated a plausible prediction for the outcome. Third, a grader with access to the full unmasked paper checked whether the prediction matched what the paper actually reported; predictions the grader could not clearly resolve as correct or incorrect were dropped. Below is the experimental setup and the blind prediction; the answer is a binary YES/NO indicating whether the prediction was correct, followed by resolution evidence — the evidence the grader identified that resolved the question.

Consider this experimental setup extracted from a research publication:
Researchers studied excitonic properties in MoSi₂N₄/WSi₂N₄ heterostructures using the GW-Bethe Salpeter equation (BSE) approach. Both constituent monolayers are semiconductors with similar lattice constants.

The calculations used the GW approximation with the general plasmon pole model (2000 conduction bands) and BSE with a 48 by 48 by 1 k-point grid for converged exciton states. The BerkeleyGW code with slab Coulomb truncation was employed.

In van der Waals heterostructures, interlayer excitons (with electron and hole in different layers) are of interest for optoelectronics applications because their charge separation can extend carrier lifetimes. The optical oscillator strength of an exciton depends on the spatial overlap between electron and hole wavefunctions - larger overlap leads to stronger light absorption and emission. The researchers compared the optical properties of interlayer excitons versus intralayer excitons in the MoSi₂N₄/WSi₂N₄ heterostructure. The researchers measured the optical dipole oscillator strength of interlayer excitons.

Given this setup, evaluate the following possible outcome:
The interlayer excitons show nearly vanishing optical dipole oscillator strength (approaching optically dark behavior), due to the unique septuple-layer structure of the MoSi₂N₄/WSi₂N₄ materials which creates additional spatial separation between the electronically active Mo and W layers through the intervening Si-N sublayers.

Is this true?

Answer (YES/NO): YES